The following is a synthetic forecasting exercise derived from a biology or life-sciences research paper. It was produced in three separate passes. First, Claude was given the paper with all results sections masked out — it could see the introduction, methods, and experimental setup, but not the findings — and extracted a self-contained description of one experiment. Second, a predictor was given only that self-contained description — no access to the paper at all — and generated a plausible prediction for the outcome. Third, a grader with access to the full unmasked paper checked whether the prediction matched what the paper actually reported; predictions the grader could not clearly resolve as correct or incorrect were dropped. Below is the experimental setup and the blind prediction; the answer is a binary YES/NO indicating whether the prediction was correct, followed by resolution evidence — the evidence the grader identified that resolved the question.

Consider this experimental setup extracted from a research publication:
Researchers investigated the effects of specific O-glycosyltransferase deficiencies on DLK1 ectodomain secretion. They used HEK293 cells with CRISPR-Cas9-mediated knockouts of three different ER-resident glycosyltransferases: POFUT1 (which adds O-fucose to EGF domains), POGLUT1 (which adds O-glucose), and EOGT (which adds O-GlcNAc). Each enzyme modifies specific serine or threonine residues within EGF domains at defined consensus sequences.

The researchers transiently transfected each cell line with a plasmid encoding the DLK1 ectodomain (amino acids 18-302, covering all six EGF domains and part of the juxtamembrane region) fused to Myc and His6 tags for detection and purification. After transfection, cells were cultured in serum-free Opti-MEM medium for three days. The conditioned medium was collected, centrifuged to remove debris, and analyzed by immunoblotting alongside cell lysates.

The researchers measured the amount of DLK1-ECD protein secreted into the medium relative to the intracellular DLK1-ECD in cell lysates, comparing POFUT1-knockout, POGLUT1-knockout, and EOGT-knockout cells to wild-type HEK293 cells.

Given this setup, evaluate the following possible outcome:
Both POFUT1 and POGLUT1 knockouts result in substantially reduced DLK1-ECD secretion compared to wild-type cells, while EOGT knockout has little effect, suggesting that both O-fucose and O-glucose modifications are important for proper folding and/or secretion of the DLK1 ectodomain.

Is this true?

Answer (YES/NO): YES